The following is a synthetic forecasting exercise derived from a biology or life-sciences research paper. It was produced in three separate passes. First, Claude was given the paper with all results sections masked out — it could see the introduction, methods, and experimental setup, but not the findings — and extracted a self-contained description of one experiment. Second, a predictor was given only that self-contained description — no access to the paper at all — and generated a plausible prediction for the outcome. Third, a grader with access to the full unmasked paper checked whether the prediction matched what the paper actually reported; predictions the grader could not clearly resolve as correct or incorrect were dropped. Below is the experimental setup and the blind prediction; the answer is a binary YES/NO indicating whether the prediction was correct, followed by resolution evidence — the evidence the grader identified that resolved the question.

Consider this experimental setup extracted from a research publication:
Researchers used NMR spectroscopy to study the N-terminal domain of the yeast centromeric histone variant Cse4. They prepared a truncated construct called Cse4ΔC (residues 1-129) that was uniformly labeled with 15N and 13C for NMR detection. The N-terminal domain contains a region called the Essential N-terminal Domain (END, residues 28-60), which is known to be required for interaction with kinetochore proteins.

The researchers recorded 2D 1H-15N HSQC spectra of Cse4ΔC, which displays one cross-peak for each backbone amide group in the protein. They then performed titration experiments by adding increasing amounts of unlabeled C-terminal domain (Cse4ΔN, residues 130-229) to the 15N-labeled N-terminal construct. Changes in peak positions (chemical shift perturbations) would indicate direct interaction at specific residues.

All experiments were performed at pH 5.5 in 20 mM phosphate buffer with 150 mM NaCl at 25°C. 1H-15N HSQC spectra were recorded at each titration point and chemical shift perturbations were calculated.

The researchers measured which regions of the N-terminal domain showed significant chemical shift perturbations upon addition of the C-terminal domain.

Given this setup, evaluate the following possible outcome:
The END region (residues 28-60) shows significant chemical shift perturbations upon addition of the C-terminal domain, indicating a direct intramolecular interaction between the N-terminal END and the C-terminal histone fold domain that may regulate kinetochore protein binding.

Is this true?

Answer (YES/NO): NO